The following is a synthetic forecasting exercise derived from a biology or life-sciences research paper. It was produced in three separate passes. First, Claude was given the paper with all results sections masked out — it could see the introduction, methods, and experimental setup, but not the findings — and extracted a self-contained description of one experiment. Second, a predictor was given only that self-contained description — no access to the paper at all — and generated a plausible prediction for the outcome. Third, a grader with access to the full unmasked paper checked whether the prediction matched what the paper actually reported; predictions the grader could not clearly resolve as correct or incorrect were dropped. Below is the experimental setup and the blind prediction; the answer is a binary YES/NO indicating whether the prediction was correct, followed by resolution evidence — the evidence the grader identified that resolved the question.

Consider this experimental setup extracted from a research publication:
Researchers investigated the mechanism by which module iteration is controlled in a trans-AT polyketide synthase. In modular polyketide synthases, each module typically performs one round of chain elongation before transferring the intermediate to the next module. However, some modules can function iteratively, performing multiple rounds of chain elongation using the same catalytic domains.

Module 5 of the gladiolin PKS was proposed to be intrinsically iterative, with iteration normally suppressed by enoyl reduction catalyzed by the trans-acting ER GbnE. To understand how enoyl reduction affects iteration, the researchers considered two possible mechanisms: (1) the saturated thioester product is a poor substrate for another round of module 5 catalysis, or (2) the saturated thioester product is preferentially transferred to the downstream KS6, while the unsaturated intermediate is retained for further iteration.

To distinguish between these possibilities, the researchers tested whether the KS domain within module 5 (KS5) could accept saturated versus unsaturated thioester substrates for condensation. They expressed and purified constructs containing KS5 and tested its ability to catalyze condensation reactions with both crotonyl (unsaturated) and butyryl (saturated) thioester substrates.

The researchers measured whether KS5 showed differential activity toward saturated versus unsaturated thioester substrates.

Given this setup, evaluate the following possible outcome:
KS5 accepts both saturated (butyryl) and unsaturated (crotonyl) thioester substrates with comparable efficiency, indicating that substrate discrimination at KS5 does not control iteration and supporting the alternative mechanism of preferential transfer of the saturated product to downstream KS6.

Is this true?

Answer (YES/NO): NO